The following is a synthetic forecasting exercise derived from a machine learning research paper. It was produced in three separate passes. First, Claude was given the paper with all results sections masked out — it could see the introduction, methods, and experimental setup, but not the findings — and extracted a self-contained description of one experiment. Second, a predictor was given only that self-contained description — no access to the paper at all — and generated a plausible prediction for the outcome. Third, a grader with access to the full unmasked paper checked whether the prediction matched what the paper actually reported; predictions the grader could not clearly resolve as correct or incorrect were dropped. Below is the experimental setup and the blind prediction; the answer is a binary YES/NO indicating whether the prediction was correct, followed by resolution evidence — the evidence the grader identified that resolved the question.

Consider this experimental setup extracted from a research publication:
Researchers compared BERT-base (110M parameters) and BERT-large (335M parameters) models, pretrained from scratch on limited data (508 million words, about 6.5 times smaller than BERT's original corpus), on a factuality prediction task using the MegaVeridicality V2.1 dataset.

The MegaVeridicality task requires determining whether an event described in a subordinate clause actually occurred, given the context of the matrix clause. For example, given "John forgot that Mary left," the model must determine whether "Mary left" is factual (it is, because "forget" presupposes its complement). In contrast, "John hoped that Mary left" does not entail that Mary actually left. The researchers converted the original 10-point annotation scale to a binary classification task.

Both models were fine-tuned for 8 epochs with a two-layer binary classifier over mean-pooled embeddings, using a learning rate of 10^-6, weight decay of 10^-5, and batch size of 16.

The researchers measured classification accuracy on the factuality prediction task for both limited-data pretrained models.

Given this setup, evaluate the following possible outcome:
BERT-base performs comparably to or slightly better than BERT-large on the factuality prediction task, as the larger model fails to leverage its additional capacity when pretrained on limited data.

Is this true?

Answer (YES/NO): YES